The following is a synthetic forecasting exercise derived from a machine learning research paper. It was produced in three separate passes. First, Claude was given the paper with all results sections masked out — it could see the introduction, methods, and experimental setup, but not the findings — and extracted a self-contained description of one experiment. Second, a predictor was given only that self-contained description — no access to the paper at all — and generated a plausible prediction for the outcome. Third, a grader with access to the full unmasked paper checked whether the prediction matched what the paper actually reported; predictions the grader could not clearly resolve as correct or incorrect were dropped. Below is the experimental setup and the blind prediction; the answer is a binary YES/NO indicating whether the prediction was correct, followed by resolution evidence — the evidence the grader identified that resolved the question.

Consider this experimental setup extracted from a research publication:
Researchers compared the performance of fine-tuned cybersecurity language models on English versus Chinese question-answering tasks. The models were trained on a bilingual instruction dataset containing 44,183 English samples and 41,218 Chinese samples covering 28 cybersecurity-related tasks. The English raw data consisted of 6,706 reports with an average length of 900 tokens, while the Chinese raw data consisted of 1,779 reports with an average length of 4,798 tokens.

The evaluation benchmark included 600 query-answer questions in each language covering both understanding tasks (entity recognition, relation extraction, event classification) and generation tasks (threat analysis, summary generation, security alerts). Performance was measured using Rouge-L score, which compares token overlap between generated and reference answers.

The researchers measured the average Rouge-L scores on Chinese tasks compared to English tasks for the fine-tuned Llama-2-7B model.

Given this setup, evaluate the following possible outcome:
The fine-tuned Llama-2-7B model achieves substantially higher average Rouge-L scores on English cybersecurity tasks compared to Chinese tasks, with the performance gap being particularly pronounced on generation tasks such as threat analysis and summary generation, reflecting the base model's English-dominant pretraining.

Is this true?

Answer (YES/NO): NO